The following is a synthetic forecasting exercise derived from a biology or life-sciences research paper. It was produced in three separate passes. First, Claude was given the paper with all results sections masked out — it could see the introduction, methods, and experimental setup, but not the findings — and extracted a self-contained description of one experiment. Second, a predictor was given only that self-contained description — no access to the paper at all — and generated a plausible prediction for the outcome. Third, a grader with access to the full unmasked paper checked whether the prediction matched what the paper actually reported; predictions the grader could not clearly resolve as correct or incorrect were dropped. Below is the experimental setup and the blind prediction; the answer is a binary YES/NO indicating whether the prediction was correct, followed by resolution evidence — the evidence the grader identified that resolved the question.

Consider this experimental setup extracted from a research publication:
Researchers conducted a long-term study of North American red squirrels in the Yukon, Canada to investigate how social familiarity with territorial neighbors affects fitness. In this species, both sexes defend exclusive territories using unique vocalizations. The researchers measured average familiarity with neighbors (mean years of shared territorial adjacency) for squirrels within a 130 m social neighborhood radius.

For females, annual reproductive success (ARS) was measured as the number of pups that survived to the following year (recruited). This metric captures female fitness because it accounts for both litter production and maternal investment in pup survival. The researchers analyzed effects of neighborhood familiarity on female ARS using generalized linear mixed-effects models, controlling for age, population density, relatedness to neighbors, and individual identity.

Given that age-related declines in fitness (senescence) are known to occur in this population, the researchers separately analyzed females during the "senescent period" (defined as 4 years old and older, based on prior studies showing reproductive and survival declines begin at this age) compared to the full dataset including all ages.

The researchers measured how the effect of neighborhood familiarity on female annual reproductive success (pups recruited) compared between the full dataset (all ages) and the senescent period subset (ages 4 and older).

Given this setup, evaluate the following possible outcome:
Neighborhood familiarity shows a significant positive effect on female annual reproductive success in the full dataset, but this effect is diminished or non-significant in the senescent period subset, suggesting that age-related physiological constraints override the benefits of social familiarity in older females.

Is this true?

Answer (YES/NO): NO